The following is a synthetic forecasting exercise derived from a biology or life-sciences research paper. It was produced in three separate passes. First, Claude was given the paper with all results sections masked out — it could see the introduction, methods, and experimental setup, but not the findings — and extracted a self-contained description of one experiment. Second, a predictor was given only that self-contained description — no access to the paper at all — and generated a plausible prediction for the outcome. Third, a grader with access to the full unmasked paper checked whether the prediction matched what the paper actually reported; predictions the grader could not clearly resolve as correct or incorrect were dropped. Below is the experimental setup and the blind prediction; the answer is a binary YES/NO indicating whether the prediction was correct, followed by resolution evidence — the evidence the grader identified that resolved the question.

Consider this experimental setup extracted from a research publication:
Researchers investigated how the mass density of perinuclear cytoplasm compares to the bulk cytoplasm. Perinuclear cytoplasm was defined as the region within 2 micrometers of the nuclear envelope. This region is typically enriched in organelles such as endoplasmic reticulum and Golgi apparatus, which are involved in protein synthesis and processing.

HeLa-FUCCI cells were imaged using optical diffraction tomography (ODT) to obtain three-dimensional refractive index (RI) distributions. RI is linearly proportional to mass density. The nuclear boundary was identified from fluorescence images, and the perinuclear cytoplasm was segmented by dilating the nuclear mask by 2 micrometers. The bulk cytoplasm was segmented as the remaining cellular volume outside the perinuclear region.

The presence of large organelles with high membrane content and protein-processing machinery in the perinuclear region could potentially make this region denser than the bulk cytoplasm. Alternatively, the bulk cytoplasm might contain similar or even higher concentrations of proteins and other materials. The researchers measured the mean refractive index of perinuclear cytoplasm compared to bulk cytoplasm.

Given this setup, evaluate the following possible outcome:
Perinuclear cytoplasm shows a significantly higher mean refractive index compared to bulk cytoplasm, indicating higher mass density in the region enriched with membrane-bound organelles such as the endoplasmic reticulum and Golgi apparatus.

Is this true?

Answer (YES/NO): YES